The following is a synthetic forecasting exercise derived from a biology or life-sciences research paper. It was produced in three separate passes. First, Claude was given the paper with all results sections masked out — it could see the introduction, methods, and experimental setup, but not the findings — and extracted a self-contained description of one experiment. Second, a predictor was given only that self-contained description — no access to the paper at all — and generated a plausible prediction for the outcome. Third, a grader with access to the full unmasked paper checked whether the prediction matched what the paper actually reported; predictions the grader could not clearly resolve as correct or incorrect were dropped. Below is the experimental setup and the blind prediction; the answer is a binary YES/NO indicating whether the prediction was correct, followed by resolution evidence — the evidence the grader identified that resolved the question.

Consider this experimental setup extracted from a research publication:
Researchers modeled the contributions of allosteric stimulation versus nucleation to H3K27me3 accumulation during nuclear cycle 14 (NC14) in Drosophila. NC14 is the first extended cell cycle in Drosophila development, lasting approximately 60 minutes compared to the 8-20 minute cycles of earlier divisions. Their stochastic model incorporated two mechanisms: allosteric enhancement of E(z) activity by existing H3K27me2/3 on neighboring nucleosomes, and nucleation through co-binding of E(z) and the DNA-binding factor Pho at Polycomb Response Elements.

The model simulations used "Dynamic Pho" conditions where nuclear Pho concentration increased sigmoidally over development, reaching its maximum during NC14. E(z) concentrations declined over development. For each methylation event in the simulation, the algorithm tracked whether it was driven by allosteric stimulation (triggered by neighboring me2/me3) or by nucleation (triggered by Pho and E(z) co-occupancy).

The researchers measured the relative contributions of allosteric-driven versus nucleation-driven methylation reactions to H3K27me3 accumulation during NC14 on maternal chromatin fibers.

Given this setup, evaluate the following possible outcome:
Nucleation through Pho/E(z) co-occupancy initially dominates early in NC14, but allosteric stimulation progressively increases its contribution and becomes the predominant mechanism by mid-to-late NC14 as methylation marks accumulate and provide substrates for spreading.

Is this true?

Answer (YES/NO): NO